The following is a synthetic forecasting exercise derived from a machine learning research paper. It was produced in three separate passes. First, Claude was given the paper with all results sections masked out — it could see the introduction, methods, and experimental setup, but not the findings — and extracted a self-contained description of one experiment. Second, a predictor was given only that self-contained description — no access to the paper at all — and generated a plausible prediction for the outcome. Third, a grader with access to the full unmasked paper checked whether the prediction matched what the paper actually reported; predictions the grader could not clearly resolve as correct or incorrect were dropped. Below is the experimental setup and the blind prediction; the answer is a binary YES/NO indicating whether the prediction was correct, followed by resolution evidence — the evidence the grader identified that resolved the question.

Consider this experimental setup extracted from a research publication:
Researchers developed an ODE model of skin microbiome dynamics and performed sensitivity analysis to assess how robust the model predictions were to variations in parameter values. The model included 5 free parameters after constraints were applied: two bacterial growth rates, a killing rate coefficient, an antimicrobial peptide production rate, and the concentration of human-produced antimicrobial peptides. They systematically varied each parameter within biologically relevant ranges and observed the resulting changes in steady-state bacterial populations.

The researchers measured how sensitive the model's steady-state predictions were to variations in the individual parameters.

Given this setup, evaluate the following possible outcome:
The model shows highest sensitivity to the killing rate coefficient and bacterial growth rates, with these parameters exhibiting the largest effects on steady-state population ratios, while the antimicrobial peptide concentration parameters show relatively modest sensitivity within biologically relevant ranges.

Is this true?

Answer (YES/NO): NO